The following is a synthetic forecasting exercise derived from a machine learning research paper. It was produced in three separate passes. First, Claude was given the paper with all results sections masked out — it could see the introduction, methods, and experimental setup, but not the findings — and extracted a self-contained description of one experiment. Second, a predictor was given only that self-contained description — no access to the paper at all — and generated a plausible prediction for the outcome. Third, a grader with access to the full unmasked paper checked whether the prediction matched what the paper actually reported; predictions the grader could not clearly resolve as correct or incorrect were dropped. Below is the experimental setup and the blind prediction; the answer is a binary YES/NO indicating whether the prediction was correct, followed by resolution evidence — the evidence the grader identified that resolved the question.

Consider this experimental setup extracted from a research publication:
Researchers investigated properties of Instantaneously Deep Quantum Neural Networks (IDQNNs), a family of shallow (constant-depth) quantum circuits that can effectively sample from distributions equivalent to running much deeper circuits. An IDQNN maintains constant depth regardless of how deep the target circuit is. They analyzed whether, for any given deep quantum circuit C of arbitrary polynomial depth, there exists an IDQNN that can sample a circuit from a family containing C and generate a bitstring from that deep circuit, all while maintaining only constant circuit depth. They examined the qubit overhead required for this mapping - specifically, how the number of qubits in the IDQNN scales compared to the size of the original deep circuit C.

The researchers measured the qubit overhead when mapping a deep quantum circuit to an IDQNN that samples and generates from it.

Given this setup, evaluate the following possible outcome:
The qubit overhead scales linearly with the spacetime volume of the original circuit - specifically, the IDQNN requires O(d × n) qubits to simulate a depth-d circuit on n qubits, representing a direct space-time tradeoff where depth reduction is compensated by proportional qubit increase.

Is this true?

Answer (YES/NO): YES